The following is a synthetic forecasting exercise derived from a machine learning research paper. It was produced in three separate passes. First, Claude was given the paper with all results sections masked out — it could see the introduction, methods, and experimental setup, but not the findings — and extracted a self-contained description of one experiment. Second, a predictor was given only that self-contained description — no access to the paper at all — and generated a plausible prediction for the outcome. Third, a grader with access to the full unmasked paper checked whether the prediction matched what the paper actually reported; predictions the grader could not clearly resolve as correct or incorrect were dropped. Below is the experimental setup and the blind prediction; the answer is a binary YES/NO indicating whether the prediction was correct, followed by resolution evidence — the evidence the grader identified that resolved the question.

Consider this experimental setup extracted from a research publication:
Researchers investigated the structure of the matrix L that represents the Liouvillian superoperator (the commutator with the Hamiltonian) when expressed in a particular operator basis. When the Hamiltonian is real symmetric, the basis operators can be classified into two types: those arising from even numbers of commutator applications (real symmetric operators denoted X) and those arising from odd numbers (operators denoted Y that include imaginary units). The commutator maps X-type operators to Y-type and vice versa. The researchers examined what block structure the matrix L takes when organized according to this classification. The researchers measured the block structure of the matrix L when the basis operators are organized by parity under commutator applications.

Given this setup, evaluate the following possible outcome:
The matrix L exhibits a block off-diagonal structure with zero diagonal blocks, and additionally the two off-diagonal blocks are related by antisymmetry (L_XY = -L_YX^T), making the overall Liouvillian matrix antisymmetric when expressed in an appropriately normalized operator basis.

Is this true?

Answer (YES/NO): YES